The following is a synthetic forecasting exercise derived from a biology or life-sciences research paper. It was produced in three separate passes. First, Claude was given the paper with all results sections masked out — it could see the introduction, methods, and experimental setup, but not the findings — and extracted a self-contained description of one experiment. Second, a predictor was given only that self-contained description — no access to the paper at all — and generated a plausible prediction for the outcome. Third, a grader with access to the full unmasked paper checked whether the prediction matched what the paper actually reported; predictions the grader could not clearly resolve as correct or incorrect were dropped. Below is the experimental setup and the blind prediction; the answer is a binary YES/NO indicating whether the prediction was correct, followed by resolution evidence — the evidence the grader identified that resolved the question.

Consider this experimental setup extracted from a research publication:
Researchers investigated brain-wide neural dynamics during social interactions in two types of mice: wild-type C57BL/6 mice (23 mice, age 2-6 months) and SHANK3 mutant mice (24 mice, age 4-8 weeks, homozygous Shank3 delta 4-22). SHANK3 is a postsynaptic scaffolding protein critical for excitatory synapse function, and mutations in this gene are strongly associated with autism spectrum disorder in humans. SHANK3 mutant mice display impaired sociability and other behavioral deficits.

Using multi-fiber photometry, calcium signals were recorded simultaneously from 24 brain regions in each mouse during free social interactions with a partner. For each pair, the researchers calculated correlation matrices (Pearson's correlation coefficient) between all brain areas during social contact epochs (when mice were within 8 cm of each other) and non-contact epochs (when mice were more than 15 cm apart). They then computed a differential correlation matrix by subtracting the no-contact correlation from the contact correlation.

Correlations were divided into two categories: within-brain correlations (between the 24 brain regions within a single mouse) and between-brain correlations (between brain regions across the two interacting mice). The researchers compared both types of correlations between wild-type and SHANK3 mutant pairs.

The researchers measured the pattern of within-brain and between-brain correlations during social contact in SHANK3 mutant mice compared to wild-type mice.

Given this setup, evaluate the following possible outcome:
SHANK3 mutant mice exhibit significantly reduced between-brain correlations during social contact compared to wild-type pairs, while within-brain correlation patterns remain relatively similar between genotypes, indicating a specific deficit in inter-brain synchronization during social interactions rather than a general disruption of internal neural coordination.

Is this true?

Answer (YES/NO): NO